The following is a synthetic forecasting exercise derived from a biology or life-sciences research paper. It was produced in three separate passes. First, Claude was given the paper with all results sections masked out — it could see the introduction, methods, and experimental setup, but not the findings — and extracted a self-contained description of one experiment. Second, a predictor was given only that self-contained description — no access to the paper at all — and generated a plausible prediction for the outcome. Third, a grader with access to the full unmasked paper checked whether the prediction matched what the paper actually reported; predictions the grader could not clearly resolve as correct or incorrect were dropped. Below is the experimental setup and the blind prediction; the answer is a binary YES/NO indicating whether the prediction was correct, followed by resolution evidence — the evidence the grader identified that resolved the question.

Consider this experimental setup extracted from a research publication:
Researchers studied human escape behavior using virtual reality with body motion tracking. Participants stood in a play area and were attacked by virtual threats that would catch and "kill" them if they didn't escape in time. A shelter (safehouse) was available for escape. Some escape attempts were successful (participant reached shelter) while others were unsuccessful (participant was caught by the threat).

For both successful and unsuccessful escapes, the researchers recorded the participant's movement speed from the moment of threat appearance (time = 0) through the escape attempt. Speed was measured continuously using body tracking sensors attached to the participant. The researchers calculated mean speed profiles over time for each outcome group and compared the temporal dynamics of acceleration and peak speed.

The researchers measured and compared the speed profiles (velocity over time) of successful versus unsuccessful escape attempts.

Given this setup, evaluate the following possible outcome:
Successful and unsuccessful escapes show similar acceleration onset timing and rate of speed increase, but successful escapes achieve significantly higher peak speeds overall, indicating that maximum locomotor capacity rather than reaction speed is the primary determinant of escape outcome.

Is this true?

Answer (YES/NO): NO